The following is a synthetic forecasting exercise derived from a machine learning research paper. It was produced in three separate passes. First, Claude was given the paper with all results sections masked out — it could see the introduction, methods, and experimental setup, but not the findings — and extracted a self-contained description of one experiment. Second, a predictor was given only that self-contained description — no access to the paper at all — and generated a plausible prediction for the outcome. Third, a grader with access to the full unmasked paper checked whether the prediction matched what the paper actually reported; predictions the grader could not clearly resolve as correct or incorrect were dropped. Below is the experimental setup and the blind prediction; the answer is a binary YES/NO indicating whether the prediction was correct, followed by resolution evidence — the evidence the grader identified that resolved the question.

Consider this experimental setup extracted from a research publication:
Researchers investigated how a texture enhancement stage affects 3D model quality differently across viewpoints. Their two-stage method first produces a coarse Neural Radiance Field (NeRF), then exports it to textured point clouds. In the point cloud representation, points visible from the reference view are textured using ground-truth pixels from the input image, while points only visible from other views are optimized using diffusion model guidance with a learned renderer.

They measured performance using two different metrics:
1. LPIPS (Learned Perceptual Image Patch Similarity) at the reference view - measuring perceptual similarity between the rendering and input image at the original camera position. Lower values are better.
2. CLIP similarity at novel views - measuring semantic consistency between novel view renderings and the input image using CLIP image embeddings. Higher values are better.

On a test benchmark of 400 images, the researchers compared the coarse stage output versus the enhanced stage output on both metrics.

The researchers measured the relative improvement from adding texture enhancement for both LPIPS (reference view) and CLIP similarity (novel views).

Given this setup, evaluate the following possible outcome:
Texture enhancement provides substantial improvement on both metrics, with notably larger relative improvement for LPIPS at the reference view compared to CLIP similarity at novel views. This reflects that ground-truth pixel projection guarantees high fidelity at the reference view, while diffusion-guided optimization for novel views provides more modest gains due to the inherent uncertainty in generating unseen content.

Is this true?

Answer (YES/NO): YES